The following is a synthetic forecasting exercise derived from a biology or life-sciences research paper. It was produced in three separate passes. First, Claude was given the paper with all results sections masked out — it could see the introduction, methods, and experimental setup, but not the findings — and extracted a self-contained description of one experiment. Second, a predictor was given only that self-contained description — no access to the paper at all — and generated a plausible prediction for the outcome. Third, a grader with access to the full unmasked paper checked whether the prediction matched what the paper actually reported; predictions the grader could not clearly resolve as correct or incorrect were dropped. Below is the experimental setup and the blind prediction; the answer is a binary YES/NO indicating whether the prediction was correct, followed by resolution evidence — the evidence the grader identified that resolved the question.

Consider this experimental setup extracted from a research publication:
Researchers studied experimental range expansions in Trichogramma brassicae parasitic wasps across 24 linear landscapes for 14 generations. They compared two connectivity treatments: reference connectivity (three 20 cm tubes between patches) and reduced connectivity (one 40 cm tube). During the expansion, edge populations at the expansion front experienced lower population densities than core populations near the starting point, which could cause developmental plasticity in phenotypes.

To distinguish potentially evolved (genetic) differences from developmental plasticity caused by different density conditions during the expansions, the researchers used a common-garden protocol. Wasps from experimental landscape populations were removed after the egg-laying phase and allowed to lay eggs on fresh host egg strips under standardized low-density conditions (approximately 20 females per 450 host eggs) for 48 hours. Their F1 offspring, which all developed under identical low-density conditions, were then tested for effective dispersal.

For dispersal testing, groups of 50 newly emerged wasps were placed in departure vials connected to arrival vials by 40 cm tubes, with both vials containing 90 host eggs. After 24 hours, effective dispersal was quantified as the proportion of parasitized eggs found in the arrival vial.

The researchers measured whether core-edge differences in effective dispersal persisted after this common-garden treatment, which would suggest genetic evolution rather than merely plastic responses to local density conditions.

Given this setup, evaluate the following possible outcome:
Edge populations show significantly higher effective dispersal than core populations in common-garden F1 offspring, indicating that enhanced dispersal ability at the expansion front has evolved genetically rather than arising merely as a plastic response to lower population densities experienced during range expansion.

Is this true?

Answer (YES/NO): NO